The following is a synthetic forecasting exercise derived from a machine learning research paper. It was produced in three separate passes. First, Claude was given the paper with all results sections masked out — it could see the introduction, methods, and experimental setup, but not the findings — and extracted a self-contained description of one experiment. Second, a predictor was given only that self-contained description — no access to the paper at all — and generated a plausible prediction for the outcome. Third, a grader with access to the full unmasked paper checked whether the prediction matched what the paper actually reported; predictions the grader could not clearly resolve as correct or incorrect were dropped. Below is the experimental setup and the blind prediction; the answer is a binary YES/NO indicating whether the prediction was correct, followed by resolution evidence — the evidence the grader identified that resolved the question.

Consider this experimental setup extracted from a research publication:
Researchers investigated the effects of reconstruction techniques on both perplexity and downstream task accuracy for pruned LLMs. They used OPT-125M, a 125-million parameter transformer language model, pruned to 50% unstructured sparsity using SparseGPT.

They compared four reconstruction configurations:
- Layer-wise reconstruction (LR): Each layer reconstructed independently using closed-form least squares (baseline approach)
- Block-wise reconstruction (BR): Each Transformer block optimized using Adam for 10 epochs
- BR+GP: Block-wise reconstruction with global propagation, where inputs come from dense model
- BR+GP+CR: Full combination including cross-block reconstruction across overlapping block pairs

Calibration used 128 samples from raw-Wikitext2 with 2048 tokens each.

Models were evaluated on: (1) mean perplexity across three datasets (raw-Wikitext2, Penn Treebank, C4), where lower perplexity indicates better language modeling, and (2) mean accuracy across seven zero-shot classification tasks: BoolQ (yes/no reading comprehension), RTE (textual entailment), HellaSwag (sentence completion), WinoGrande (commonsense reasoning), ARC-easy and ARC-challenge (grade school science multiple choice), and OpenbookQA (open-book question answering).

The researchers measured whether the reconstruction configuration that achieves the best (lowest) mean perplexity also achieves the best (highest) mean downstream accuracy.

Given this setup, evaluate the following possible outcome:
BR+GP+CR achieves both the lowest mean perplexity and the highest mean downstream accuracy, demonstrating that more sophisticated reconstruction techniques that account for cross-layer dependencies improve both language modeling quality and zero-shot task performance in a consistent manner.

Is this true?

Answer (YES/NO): NO